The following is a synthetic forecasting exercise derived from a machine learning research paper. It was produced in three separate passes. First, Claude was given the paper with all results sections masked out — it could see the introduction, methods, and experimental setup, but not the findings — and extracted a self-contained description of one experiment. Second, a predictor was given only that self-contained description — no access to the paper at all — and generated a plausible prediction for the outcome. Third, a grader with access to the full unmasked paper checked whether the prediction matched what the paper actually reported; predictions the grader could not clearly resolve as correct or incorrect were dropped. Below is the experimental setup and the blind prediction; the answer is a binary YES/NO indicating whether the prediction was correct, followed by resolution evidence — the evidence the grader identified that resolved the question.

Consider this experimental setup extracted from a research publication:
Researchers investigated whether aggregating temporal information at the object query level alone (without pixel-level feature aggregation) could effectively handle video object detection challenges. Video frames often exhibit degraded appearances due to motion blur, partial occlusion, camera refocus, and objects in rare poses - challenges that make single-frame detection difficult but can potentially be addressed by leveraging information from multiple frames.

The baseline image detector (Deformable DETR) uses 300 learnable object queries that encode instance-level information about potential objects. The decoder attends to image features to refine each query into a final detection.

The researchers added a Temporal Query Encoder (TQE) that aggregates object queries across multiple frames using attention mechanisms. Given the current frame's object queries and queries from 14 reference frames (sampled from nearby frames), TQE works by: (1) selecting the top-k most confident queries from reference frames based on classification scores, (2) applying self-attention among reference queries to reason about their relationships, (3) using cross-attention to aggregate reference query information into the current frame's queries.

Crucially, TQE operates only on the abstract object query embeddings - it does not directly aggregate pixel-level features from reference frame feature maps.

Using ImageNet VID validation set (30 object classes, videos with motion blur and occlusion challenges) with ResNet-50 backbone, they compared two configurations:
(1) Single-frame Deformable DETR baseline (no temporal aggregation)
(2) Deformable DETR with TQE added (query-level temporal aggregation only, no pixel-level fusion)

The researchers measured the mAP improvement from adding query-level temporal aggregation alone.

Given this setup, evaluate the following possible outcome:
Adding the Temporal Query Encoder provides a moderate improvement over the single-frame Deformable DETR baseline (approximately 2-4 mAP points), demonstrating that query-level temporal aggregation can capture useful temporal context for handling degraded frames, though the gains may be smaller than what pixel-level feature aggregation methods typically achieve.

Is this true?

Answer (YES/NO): YES